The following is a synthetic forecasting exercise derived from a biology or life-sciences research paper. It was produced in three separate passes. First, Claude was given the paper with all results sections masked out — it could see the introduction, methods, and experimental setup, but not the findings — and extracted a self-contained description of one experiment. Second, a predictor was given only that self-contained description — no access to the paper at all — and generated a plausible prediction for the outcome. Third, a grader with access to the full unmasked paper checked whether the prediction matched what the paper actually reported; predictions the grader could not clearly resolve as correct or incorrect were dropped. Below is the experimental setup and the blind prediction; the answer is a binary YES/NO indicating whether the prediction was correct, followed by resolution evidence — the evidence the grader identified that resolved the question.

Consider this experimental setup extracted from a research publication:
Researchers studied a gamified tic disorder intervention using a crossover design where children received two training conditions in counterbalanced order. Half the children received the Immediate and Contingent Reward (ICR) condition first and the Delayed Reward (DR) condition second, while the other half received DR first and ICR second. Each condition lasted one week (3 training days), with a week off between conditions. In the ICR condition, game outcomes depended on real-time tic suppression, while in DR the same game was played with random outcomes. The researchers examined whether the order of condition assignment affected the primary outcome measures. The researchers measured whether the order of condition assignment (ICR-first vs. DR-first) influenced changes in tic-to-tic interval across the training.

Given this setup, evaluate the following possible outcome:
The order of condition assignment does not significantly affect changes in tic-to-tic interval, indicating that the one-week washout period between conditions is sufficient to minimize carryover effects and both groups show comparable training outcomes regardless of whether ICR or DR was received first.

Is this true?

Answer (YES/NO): NO